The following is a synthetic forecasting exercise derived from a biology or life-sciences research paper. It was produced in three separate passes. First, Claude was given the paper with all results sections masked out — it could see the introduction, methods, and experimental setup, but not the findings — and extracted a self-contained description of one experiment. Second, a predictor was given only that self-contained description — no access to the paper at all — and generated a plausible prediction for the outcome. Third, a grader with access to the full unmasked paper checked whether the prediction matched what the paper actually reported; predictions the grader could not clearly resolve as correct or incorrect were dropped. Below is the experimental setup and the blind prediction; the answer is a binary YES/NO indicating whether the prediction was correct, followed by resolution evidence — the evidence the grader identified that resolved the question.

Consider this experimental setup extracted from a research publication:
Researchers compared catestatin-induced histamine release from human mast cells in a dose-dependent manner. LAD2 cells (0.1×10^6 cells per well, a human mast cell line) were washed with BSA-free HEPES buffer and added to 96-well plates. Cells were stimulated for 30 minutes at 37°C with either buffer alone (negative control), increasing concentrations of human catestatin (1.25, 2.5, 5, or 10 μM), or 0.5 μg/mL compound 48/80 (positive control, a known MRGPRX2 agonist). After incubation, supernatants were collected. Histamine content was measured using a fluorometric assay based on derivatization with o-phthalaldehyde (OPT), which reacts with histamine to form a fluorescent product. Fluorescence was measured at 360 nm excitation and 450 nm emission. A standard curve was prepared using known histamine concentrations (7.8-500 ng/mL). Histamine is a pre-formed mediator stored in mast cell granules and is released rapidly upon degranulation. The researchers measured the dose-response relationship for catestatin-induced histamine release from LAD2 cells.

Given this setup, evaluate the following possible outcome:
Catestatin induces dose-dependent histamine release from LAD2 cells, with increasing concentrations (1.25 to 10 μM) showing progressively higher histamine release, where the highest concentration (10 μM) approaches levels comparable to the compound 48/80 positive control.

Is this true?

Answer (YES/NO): YES